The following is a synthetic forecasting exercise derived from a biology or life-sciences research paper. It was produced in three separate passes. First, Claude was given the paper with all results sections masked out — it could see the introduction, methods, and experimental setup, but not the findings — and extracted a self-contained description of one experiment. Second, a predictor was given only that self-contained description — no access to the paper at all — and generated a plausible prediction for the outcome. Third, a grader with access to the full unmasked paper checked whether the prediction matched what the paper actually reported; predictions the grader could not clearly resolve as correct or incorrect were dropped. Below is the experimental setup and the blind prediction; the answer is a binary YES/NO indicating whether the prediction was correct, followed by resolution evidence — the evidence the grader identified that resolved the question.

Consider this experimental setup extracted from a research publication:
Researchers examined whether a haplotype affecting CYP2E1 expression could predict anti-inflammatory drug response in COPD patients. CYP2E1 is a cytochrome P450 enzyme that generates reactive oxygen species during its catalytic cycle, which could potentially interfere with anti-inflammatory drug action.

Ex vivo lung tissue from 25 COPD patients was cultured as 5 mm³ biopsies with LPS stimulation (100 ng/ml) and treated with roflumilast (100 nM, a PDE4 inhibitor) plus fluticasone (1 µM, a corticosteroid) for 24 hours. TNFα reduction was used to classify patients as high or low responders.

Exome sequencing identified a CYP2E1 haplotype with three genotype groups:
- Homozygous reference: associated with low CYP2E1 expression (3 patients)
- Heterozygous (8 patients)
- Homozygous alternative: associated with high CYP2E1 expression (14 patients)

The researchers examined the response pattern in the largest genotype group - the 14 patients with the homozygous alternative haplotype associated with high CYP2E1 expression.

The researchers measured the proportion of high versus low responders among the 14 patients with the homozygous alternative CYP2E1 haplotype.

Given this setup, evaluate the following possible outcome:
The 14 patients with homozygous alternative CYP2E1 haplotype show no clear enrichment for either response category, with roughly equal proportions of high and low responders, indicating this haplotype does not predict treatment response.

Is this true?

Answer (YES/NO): NO